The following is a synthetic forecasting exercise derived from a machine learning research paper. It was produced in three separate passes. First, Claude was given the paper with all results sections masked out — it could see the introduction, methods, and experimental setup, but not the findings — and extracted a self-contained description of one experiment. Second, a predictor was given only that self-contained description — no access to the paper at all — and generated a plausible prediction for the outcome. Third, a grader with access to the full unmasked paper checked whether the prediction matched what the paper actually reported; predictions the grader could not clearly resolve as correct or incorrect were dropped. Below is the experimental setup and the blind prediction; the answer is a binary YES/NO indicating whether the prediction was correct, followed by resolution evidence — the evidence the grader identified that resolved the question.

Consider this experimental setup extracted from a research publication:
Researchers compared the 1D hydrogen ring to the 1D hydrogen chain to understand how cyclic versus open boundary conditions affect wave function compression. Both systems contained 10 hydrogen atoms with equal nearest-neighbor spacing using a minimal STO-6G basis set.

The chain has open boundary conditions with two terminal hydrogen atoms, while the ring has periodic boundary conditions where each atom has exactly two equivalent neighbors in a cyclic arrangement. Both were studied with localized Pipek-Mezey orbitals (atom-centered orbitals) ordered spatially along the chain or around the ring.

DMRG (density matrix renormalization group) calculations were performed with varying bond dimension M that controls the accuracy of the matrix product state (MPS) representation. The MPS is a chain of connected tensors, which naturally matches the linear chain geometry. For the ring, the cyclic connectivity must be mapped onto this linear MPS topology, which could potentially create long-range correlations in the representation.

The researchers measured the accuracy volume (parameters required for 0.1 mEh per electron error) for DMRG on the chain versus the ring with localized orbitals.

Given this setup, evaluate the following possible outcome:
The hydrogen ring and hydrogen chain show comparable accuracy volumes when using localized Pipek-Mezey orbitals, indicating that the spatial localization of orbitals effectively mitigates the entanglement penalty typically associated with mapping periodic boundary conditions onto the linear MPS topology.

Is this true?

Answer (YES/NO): NO